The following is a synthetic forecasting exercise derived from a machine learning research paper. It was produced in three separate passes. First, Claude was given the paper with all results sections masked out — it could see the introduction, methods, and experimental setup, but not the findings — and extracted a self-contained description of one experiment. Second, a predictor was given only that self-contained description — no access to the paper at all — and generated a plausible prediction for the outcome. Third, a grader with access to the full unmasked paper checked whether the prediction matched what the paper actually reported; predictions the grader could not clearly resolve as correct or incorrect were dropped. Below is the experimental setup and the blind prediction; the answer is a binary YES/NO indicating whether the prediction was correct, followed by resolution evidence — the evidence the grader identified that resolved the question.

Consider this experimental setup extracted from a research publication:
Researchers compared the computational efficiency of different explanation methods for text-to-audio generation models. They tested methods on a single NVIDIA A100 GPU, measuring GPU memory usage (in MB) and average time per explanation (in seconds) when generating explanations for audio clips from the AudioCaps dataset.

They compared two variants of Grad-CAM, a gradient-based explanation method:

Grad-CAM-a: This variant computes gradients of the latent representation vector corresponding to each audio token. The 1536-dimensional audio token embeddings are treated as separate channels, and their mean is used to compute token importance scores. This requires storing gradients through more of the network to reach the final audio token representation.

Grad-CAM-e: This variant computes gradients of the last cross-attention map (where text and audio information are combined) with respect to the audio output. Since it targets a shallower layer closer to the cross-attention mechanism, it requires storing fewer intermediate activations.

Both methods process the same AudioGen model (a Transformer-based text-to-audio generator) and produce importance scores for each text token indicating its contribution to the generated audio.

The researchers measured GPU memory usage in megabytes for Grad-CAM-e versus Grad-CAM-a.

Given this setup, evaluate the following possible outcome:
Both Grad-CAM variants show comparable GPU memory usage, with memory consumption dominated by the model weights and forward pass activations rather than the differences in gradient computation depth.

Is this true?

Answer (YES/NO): NO